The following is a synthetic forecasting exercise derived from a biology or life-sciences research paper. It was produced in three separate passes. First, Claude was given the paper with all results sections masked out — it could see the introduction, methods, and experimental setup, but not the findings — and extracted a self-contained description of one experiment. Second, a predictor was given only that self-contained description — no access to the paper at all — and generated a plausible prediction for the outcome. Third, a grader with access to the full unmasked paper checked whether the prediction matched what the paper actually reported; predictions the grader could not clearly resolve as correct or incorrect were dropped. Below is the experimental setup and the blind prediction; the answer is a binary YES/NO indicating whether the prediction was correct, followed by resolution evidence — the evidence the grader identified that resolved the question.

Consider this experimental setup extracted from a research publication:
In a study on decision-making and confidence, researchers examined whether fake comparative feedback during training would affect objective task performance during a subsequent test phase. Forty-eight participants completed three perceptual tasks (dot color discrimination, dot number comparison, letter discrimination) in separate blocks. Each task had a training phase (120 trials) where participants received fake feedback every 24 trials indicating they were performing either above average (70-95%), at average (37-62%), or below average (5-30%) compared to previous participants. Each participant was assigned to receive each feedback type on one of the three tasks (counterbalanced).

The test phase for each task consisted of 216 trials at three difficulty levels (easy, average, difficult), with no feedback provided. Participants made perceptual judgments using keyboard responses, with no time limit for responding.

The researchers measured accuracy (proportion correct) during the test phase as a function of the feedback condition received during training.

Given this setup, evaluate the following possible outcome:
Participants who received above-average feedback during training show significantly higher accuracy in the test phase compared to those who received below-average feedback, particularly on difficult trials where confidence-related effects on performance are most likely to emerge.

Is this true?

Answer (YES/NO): NO